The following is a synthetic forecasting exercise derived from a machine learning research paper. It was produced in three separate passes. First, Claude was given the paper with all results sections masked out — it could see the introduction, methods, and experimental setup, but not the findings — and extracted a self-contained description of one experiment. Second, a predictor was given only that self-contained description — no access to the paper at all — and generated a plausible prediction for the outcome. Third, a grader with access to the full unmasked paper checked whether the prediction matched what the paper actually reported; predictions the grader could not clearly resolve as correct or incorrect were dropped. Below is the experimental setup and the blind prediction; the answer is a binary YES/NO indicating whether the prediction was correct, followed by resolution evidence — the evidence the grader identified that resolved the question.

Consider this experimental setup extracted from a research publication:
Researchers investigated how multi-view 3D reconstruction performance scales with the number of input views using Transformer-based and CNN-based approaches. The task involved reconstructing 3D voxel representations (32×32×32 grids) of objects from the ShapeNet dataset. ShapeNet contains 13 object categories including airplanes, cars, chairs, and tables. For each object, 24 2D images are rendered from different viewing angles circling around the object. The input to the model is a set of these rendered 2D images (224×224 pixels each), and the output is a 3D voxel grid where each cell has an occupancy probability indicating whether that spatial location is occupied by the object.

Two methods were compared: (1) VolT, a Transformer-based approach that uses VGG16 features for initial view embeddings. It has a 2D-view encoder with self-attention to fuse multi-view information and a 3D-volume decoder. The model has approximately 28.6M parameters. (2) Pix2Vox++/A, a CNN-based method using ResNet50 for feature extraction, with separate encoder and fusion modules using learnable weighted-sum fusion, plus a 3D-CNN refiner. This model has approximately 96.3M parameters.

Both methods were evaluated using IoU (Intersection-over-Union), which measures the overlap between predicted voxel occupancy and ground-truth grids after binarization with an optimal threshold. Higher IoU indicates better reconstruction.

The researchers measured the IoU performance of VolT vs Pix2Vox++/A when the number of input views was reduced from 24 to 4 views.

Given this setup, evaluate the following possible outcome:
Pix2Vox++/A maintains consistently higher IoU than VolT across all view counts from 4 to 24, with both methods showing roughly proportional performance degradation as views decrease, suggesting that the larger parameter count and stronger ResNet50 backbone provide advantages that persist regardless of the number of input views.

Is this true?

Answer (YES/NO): NO